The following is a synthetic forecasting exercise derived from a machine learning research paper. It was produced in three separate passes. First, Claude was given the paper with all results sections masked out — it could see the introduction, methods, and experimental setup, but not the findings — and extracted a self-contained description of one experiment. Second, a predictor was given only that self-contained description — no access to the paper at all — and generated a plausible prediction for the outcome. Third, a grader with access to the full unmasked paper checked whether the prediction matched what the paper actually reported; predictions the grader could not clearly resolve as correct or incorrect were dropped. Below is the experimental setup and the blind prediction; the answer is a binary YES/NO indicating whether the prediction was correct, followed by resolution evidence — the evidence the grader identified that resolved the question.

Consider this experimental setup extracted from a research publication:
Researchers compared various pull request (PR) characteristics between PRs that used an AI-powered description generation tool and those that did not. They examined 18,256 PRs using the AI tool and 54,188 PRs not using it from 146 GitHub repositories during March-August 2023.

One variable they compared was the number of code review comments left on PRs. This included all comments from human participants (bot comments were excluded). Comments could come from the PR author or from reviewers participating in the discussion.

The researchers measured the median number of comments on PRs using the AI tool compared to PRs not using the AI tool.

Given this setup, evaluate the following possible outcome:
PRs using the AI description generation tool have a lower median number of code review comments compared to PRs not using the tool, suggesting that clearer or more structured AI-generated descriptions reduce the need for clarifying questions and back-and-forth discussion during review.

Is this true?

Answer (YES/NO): YES